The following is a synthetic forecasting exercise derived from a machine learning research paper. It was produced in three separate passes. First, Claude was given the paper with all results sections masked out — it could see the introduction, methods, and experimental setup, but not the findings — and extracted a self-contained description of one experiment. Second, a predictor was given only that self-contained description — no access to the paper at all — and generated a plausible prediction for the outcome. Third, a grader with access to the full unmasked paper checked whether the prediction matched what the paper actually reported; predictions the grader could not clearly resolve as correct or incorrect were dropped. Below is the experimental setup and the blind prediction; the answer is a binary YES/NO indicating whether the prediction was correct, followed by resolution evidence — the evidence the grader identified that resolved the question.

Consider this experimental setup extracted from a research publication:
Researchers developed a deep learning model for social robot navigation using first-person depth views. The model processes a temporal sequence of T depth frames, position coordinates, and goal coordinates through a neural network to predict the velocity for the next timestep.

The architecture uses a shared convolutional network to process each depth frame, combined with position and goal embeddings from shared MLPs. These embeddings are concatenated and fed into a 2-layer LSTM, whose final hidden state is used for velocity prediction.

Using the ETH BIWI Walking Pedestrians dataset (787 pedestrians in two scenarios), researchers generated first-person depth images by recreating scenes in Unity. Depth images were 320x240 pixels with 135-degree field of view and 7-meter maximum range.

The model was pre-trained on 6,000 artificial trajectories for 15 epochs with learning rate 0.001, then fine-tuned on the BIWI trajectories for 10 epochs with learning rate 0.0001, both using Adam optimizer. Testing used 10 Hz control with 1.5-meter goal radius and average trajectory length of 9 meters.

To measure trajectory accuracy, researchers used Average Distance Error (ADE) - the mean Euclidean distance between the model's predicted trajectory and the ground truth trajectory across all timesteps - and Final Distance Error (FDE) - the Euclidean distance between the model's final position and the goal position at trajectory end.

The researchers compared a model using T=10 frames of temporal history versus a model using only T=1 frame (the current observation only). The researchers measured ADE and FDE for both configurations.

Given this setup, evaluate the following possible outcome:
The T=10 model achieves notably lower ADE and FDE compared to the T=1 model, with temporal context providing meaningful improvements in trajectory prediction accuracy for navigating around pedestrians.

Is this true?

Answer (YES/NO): YES